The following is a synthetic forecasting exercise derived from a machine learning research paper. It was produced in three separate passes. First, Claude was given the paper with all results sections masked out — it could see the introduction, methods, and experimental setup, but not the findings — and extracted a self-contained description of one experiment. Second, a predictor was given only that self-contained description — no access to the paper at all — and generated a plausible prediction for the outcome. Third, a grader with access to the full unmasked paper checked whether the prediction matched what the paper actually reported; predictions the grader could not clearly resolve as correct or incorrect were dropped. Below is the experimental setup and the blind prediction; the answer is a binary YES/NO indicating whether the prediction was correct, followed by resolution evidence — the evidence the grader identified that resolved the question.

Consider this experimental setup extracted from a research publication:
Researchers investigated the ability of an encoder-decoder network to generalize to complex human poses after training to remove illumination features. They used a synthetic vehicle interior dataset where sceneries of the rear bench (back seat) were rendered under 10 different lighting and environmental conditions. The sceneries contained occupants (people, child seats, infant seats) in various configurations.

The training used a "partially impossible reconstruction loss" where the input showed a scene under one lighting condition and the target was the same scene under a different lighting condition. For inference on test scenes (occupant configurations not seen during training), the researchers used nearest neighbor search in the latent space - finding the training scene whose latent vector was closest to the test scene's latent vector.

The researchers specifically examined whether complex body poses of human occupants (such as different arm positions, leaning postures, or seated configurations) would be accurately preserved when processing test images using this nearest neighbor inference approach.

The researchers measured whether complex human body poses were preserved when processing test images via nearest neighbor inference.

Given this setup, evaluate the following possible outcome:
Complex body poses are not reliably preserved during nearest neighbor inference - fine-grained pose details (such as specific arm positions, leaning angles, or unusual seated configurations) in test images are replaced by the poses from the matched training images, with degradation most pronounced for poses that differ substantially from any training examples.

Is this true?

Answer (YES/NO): YES